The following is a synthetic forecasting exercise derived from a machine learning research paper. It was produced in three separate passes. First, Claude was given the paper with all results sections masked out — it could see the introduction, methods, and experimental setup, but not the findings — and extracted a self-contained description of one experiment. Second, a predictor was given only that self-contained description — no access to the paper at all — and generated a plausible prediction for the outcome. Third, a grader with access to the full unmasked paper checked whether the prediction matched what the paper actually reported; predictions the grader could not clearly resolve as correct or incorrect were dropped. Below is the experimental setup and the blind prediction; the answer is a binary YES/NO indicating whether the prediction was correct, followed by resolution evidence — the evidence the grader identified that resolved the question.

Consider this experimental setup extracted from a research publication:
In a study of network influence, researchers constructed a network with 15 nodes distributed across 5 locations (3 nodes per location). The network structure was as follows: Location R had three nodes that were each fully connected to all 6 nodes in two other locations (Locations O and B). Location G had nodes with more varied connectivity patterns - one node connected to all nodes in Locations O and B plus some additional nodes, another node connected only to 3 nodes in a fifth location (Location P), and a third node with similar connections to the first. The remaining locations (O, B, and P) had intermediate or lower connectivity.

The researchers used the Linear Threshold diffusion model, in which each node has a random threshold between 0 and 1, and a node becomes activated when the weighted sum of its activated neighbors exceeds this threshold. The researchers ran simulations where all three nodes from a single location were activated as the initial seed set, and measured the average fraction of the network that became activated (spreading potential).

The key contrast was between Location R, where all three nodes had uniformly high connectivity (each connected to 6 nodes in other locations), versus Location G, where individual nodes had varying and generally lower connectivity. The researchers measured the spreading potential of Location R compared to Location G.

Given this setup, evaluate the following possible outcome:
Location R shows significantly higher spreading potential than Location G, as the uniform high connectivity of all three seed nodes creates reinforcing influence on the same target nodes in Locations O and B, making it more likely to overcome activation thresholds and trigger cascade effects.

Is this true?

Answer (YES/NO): NO